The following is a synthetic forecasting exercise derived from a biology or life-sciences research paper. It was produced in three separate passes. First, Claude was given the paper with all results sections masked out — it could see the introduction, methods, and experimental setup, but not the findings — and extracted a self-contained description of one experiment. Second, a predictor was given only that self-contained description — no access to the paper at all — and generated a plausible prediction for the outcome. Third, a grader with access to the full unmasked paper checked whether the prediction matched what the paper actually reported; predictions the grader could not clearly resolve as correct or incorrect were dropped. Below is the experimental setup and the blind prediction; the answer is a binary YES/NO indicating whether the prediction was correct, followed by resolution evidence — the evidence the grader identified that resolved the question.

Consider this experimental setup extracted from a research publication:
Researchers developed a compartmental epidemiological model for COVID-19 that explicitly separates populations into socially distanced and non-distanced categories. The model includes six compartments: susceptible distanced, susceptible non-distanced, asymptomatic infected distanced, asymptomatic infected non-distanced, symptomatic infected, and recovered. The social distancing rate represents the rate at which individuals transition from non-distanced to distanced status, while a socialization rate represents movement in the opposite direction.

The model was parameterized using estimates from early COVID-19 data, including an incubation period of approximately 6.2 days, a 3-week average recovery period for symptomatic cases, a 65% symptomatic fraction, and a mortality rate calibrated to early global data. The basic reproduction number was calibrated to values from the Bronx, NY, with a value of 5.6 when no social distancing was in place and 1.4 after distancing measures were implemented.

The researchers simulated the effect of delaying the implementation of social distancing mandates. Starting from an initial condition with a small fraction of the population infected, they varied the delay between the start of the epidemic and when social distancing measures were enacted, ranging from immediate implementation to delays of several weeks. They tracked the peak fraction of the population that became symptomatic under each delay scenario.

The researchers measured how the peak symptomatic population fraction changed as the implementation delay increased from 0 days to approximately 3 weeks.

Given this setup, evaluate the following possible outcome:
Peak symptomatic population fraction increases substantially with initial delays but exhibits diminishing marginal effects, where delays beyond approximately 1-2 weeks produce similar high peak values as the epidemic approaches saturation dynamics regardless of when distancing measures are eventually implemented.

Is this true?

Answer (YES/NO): NO